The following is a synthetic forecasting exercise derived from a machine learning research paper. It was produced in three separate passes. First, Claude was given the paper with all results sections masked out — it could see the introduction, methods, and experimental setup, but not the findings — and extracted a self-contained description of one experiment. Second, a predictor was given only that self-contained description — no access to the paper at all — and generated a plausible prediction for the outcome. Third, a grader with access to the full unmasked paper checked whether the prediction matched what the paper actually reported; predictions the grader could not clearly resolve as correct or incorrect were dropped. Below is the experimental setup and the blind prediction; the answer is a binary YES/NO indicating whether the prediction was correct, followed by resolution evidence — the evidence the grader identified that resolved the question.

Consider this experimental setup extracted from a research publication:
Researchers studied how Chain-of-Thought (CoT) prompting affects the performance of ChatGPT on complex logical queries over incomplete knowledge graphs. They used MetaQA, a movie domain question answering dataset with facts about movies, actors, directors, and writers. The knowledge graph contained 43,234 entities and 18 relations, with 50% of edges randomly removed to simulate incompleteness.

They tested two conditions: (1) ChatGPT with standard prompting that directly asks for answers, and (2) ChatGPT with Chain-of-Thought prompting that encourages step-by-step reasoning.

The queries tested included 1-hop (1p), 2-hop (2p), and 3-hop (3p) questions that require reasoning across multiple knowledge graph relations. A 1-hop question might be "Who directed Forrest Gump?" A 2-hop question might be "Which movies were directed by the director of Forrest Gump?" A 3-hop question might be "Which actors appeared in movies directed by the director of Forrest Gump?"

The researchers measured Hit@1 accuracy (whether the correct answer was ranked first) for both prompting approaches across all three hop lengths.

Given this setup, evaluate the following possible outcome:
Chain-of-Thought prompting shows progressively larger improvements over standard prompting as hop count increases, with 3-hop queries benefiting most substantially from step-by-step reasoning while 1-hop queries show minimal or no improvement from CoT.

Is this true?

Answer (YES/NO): NO